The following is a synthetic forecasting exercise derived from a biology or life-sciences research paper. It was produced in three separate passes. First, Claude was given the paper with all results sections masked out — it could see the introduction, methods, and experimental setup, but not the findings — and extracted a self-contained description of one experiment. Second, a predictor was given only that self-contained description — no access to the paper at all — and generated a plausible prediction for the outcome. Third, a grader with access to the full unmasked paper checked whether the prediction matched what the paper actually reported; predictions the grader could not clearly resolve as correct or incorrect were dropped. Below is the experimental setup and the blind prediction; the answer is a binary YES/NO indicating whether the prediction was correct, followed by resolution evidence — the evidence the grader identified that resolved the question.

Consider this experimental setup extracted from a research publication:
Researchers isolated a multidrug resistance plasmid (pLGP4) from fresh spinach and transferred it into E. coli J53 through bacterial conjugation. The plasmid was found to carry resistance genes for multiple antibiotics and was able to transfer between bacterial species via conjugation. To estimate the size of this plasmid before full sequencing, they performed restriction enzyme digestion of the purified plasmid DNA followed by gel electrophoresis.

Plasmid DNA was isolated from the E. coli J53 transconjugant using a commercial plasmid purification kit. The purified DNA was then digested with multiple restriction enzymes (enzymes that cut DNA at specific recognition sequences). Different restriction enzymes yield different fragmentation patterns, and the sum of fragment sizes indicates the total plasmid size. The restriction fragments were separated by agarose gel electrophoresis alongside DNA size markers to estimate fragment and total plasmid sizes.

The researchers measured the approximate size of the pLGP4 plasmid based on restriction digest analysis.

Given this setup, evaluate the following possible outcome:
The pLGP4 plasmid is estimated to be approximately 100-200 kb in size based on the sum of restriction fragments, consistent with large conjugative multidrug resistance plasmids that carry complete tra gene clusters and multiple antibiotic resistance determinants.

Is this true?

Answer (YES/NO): YES